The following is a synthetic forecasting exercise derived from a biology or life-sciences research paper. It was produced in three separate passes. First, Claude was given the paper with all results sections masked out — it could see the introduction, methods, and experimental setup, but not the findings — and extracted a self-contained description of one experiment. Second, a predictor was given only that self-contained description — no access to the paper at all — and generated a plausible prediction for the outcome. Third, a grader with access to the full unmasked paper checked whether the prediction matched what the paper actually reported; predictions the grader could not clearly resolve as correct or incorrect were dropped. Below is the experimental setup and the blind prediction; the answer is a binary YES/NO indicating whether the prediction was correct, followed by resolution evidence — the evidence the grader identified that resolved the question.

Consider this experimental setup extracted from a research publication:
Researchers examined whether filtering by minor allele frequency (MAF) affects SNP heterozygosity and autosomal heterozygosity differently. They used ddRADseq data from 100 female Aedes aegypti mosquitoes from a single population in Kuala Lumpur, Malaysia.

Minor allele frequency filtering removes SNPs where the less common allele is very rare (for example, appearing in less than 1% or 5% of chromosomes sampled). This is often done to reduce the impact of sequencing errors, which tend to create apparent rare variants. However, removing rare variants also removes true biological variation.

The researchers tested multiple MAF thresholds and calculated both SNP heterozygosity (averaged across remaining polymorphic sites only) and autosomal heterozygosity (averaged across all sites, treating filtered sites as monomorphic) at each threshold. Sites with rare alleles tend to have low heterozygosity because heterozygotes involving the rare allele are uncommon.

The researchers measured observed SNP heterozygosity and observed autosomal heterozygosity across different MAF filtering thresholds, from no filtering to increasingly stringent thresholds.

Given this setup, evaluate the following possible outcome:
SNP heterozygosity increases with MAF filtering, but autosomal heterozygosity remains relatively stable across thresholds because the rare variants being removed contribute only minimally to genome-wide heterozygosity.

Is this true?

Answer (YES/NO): YES